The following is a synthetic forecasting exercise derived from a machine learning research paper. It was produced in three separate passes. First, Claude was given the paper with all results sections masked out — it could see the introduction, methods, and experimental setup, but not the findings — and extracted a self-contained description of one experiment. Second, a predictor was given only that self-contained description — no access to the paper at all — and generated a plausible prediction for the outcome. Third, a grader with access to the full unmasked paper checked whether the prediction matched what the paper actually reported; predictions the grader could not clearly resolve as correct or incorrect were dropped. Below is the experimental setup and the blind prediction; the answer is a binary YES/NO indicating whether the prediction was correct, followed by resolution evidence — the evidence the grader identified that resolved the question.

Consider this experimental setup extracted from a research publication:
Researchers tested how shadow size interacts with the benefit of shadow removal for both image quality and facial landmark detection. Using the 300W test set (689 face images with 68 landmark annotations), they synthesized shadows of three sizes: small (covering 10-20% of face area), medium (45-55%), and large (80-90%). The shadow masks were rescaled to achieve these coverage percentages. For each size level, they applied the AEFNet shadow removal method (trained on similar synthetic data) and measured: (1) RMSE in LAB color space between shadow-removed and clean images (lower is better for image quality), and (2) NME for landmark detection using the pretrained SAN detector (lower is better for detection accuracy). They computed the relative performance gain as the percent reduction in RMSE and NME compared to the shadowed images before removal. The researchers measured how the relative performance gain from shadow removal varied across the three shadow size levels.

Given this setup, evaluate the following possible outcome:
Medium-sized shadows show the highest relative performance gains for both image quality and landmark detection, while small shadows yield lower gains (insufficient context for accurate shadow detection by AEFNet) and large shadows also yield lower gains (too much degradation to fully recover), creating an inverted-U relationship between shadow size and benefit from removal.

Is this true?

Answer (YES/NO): NO